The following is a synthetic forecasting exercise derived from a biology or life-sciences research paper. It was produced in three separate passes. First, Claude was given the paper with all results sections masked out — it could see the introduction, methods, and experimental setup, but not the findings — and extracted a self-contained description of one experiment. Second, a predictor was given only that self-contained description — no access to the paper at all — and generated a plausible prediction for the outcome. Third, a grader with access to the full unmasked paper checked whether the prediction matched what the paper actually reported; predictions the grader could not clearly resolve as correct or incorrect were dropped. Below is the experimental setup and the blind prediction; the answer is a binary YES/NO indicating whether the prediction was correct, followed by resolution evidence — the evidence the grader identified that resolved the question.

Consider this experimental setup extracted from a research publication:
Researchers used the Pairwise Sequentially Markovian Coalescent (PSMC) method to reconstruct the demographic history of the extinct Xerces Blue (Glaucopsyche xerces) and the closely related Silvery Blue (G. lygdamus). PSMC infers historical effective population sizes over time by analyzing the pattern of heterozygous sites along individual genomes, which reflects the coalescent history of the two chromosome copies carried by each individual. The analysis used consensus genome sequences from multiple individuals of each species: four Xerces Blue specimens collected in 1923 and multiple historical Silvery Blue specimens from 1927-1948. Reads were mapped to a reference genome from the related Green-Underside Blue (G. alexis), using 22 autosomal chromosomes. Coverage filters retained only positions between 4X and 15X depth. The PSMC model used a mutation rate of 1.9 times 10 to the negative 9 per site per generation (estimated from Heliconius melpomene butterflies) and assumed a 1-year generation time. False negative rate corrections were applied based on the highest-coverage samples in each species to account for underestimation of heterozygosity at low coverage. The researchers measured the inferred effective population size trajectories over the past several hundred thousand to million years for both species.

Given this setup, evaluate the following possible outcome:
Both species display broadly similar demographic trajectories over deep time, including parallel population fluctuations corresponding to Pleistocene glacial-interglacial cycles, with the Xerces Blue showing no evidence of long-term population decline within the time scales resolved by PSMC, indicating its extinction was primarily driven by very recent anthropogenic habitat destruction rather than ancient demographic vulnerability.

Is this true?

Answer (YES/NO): NO